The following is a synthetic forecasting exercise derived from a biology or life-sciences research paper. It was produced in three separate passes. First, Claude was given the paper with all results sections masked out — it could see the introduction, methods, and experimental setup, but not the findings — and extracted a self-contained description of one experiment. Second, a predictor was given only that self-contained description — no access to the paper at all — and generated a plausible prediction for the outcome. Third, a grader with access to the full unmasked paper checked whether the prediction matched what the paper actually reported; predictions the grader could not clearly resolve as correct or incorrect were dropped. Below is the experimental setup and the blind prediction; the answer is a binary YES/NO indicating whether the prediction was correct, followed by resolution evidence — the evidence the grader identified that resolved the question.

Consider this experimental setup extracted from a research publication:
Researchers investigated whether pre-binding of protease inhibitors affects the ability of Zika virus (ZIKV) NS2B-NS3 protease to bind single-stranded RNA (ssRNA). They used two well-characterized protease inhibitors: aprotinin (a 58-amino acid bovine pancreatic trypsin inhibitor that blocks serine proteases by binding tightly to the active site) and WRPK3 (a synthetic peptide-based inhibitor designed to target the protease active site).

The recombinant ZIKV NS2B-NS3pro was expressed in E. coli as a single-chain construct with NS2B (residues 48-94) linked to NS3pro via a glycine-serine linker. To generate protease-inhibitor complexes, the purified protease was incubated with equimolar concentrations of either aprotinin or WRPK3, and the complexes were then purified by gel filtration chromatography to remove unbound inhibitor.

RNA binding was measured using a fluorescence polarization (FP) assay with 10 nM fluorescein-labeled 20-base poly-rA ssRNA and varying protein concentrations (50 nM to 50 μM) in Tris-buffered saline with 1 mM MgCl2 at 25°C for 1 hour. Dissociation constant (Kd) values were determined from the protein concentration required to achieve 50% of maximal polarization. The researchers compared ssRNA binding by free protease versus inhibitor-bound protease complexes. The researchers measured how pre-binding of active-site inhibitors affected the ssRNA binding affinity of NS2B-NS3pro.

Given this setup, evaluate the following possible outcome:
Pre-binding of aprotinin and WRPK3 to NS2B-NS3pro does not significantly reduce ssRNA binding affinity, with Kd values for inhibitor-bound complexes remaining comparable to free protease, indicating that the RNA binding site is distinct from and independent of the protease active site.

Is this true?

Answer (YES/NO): NO